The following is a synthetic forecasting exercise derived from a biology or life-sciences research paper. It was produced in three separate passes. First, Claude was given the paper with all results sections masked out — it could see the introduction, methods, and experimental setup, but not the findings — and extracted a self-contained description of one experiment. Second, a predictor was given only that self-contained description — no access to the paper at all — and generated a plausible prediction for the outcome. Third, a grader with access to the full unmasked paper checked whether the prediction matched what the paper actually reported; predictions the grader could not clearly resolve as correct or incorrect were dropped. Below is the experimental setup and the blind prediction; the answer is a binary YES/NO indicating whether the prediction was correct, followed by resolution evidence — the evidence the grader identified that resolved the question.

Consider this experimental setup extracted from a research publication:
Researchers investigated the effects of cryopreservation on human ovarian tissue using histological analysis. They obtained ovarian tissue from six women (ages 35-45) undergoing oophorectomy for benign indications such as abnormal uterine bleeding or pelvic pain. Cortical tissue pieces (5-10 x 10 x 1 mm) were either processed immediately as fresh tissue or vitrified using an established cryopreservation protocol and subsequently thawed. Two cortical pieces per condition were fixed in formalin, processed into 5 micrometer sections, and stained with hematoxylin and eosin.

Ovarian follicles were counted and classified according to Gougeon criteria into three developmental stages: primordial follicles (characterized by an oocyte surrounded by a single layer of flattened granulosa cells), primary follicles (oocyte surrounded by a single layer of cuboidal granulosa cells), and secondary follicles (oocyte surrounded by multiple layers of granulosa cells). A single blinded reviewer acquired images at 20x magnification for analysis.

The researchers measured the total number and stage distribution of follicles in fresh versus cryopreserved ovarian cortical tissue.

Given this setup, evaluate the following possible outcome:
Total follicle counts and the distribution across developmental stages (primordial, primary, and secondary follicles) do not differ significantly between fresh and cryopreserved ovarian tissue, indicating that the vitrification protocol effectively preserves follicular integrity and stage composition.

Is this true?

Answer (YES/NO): NO